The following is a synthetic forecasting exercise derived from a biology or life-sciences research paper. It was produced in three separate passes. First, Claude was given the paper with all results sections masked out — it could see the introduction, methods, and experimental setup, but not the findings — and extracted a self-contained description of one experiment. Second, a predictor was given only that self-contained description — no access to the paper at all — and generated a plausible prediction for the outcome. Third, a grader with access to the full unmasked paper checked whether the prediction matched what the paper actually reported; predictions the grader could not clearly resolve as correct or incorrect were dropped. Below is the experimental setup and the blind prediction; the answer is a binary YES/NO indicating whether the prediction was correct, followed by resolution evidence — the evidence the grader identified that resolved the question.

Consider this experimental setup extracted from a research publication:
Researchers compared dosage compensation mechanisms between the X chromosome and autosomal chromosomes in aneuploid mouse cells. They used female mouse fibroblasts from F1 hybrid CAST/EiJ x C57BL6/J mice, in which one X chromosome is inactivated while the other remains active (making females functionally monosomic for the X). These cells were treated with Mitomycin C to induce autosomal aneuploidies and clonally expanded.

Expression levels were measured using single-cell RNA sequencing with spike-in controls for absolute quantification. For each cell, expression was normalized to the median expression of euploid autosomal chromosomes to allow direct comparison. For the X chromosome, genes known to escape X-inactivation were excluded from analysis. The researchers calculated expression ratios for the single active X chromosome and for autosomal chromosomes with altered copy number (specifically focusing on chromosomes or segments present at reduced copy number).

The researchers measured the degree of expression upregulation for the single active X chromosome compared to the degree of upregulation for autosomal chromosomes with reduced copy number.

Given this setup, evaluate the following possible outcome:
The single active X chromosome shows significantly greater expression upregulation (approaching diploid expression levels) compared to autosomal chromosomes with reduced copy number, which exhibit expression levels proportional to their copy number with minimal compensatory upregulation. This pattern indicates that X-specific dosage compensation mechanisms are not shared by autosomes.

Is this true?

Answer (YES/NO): NO